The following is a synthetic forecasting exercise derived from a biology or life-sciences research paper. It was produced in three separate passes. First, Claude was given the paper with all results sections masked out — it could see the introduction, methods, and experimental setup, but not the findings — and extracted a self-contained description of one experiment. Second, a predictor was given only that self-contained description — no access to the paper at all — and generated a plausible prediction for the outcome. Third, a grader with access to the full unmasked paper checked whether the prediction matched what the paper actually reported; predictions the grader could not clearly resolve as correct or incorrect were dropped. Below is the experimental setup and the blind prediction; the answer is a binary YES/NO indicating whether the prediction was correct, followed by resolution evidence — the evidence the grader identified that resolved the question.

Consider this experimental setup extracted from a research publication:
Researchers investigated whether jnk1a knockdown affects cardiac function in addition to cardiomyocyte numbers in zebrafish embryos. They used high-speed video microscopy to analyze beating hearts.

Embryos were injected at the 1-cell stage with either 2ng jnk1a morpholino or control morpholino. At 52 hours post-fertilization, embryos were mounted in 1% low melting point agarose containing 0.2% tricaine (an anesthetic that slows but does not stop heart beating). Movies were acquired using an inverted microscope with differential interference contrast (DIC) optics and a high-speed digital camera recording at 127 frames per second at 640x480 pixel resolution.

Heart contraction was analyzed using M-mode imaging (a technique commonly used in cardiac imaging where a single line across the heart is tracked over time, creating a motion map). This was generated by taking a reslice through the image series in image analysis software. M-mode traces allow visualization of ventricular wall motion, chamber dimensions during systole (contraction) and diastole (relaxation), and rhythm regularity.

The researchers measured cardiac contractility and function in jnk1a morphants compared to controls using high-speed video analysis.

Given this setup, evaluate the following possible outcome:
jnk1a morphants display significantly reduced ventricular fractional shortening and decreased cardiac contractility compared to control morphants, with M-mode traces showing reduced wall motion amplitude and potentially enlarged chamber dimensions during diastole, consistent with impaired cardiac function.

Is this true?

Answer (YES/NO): NO